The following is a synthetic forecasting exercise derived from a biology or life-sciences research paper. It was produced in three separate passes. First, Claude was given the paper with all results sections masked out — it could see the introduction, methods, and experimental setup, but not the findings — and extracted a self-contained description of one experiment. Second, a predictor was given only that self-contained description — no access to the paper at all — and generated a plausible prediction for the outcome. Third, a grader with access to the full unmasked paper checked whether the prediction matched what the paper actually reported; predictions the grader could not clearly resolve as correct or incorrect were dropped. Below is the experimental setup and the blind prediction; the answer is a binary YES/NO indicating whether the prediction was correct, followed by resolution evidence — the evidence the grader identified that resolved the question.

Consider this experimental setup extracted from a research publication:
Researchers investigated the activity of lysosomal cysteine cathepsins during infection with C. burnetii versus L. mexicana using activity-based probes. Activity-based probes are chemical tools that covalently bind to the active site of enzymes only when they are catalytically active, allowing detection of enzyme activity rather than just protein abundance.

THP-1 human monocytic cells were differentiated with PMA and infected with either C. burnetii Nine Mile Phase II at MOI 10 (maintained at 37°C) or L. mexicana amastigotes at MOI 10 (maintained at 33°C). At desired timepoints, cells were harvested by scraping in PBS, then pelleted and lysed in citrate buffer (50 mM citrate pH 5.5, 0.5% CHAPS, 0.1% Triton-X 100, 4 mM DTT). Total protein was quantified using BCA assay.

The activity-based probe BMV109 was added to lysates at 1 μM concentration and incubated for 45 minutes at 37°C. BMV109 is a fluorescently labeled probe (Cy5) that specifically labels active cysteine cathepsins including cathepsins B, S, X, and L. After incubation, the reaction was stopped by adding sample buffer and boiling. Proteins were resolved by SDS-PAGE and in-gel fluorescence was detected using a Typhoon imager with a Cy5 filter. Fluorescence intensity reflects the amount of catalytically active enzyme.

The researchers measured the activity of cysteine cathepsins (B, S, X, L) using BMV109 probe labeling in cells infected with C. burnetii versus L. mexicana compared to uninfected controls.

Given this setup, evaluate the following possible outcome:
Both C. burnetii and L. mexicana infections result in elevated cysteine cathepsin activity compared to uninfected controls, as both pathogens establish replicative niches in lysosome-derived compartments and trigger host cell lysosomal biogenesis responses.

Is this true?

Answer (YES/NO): NO